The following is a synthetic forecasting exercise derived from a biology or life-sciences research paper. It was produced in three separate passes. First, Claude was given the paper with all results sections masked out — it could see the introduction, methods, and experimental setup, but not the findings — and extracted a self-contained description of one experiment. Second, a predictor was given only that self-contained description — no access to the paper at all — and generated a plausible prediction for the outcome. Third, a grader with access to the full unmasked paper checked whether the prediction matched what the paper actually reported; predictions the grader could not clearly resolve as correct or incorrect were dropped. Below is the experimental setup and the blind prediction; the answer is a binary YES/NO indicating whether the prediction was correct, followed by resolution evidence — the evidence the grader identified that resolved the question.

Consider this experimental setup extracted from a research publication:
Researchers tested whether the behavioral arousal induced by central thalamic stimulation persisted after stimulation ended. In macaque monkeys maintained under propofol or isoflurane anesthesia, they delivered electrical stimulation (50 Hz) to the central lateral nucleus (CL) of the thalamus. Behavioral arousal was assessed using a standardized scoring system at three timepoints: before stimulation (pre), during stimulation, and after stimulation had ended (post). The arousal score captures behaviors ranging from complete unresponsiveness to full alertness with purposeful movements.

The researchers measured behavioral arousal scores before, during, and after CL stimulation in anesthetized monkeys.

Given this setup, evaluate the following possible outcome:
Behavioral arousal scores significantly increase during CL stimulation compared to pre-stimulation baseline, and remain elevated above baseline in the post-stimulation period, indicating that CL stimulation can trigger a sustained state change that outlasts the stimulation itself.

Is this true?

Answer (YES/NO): NO